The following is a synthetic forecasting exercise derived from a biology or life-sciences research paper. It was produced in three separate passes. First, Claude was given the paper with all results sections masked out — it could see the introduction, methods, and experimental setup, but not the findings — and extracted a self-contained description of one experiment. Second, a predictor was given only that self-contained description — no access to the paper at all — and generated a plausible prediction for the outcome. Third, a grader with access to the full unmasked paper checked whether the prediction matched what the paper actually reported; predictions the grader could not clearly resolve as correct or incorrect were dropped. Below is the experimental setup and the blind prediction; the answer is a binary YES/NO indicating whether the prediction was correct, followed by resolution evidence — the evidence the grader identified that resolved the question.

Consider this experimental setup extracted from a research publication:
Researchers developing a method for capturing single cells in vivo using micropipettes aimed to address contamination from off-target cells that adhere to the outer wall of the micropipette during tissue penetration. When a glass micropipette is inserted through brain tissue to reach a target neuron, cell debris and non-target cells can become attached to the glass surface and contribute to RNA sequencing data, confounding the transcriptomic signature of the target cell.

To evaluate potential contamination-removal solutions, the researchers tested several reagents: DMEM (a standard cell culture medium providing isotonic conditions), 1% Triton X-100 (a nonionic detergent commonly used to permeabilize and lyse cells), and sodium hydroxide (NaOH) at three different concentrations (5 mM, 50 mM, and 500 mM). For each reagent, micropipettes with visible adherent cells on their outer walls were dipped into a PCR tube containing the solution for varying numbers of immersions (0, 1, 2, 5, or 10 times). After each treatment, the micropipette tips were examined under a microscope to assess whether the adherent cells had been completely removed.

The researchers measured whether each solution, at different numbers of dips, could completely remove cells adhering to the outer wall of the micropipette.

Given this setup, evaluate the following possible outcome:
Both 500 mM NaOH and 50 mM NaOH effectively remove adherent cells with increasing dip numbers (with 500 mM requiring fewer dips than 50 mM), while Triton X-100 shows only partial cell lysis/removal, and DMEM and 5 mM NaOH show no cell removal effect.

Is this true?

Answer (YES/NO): NO